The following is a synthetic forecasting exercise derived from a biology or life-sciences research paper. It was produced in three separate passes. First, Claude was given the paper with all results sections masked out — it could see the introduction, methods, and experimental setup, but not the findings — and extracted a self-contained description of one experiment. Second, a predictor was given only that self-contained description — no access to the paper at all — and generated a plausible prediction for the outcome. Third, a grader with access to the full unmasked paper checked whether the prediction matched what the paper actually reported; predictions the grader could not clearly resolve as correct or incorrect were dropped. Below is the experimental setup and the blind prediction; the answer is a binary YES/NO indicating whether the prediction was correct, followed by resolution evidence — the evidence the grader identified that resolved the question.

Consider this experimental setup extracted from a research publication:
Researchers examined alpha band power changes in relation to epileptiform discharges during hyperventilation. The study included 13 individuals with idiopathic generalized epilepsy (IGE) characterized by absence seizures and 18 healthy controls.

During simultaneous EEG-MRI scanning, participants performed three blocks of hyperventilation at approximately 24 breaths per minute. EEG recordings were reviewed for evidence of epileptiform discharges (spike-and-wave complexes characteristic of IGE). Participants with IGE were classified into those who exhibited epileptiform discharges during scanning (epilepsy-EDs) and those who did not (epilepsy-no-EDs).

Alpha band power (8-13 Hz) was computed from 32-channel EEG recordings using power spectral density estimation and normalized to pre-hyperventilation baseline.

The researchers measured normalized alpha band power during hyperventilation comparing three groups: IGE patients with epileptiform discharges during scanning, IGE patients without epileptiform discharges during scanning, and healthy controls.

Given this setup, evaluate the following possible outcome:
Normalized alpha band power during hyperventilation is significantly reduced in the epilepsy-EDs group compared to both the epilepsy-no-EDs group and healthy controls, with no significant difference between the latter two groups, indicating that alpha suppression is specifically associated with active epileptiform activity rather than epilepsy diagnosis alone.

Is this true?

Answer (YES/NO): NO